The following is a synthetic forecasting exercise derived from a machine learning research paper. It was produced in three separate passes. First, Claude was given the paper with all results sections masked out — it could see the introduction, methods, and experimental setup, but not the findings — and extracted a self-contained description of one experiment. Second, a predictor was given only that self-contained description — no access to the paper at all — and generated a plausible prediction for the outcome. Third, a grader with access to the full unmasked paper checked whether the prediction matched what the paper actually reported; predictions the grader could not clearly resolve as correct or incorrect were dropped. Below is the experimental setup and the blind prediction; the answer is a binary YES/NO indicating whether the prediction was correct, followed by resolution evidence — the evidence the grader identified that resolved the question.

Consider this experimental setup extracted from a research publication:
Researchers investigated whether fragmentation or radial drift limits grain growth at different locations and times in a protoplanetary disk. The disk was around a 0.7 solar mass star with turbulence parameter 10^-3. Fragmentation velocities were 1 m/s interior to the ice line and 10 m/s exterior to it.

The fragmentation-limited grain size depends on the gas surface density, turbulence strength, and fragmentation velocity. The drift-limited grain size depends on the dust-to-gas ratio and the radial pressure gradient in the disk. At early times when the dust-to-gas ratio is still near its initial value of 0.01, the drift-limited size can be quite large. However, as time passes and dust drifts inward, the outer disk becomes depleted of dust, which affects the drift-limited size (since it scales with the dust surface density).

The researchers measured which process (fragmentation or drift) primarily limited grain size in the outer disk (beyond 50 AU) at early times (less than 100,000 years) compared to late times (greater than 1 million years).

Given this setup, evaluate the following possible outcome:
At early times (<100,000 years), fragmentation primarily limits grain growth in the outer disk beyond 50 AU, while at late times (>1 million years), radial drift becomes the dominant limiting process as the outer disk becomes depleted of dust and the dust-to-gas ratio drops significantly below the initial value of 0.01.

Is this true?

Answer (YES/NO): NO